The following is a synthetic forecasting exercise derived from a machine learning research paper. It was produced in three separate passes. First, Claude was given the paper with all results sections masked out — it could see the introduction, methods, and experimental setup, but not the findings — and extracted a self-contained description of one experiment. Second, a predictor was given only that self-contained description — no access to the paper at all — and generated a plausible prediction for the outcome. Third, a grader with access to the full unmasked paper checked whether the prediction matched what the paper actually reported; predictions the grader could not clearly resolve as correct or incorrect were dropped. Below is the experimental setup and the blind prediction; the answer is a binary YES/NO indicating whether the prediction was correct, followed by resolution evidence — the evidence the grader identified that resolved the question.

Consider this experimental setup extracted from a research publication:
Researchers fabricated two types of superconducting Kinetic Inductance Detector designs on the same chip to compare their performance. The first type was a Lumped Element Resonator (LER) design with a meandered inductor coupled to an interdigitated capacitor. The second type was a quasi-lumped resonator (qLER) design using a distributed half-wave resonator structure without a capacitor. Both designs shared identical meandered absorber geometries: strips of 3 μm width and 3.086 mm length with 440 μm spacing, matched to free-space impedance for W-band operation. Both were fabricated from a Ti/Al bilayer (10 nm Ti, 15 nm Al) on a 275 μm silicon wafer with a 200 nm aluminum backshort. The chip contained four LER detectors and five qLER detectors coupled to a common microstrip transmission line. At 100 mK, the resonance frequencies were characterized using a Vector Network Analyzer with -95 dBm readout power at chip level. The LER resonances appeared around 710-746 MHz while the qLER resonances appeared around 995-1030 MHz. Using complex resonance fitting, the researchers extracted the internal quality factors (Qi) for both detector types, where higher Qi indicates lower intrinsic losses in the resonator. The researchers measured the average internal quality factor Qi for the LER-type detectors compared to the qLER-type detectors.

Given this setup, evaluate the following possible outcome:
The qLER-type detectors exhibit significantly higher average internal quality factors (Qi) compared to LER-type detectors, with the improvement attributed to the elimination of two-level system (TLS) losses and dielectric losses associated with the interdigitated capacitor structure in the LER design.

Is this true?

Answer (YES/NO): NO